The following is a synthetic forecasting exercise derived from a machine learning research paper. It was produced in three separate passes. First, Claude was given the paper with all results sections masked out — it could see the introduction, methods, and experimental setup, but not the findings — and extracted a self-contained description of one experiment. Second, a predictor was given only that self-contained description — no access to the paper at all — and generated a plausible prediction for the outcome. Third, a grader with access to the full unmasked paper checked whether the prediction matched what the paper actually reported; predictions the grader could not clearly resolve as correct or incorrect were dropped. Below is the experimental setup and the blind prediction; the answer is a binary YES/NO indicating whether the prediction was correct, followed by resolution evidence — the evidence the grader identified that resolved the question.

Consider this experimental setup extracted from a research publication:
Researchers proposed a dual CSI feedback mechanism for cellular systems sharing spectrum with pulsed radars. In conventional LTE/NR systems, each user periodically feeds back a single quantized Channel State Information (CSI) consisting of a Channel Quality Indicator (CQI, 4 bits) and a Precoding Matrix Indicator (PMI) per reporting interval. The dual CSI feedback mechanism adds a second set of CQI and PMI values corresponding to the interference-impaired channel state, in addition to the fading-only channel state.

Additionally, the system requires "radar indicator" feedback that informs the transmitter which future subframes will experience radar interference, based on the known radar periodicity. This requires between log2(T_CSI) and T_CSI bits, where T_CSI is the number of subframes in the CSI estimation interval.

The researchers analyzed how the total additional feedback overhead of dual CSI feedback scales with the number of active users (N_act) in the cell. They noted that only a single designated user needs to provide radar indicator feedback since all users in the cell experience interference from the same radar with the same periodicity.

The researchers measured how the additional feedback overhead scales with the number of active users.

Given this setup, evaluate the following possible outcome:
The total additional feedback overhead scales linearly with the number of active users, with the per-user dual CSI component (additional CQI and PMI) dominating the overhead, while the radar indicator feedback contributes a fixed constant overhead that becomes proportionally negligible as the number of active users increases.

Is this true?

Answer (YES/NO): YES